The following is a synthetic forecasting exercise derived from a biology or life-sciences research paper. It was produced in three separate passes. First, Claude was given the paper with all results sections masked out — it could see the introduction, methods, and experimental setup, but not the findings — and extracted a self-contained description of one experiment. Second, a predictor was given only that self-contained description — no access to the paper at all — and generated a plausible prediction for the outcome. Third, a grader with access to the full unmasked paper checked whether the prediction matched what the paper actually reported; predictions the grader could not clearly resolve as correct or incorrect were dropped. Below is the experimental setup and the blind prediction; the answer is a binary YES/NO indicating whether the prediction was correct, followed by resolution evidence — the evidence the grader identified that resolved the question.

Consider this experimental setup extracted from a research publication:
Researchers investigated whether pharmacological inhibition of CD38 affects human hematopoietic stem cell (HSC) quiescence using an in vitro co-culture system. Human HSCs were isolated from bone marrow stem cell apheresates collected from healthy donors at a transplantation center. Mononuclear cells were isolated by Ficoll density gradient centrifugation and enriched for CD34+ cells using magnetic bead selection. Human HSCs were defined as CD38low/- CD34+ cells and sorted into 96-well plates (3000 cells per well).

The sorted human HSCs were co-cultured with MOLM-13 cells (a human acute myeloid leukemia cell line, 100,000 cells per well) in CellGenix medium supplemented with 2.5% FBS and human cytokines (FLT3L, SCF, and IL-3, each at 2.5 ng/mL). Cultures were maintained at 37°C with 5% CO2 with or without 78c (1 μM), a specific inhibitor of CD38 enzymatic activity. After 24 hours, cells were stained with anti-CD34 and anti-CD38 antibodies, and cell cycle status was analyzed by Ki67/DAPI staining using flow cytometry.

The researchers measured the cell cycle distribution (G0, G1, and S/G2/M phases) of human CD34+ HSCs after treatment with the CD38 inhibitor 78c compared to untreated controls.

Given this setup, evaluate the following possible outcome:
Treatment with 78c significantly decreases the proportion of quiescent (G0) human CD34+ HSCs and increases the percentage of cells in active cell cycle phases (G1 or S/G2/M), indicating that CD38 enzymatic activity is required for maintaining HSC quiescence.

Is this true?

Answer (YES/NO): YES